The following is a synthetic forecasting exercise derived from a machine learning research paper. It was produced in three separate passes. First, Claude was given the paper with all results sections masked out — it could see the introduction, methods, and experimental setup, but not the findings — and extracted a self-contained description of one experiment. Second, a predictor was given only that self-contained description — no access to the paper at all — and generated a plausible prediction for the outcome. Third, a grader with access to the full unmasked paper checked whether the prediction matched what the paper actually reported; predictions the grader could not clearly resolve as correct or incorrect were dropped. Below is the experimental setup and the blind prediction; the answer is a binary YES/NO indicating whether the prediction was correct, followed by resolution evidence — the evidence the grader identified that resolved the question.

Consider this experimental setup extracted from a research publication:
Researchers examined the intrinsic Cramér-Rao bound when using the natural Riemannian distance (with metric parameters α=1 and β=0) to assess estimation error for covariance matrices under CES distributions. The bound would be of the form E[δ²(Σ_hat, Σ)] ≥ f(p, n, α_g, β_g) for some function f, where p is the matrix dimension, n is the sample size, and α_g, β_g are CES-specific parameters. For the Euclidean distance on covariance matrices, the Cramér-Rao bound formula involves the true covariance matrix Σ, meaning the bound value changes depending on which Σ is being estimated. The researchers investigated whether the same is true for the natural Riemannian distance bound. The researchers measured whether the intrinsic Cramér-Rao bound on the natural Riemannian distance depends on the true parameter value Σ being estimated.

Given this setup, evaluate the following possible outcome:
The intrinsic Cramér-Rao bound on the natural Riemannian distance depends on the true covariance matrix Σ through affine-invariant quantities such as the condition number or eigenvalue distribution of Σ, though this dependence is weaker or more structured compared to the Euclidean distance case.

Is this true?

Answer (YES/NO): NO